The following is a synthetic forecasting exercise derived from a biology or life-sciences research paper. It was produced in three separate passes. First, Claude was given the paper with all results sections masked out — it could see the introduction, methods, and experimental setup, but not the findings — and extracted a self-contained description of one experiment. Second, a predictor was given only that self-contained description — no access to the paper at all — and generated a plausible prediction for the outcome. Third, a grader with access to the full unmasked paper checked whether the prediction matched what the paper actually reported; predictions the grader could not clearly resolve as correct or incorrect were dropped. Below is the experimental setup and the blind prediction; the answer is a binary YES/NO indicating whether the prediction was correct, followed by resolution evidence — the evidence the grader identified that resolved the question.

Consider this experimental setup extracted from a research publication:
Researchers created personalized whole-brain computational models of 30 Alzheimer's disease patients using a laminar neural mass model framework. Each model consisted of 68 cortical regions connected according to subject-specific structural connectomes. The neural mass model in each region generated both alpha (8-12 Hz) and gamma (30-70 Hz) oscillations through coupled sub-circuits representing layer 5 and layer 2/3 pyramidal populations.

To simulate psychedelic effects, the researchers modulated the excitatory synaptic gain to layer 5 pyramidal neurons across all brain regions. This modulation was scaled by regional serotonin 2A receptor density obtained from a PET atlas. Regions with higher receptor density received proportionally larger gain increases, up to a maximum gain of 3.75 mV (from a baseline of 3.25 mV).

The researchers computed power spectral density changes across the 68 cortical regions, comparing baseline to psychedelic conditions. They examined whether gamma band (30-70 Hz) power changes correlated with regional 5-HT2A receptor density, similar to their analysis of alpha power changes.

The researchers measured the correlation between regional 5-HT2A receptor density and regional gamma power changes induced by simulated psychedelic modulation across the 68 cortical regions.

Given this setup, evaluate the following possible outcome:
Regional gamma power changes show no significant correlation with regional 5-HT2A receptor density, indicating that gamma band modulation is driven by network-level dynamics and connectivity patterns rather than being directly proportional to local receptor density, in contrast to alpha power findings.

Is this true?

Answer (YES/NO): NO